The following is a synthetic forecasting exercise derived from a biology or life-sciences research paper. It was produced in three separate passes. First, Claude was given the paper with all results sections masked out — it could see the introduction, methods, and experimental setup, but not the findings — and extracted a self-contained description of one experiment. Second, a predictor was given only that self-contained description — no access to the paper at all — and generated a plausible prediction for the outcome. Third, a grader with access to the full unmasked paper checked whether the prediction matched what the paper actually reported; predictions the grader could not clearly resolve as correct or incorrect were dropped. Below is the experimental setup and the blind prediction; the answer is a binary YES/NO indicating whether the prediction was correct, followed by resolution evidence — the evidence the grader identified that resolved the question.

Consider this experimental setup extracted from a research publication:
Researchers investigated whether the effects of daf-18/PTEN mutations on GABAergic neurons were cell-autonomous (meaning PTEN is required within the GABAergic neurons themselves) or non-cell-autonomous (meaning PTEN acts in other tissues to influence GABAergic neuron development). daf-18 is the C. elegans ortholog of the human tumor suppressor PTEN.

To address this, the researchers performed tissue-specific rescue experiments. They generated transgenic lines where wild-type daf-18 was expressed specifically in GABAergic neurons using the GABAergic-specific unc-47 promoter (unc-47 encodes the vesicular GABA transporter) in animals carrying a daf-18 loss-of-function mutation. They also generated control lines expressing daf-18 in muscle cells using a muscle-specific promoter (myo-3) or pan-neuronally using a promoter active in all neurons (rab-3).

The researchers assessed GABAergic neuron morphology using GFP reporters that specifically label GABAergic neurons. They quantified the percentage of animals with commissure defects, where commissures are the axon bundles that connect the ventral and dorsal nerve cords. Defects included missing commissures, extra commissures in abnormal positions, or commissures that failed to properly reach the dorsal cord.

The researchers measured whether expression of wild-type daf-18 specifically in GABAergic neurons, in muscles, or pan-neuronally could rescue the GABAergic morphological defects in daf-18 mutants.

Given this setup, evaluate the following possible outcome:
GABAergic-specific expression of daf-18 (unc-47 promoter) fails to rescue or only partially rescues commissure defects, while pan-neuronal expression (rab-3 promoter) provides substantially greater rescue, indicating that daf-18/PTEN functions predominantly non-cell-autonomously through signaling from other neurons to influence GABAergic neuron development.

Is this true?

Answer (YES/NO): NO